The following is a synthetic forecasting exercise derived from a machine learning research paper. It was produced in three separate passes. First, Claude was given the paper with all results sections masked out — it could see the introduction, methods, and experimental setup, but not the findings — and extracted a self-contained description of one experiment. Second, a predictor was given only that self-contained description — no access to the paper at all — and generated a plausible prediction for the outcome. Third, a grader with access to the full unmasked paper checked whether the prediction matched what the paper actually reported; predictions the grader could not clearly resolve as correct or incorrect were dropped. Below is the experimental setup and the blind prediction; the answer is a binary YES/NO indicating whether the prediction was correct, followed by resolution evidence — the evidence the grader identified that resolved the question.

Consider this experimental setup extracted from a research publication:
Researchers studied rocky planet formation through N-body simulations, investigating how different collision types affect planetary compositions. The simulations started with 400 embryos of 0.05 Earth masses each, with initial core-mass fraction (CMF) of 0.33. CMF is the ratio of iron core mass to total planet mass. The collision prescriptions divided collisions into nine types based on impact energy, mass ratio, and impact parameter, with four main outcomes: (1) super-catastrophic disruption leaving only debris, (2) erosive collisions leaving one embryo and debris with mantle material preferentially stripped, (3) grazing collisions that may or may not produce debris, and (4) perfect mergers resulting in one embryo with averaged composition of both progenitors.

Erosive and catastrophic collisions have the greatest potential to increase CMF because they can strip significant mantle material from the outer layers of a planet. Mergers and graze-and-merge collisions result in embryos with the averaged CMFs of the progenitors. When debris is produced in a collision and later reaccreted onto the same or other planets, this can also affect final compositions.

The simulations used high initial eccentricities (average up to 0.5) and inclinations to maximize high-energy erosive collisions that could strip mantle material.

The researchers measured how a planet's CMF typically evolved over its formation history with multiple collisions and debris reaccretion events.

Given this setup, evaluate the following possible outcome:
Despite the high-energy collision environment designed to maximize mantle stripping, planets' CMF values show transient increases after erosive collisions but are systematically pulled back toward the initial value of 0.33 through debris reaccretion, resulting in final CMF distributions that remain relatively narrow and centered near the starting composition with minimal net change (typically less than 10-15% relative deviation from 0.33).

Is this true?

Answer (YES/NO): NO